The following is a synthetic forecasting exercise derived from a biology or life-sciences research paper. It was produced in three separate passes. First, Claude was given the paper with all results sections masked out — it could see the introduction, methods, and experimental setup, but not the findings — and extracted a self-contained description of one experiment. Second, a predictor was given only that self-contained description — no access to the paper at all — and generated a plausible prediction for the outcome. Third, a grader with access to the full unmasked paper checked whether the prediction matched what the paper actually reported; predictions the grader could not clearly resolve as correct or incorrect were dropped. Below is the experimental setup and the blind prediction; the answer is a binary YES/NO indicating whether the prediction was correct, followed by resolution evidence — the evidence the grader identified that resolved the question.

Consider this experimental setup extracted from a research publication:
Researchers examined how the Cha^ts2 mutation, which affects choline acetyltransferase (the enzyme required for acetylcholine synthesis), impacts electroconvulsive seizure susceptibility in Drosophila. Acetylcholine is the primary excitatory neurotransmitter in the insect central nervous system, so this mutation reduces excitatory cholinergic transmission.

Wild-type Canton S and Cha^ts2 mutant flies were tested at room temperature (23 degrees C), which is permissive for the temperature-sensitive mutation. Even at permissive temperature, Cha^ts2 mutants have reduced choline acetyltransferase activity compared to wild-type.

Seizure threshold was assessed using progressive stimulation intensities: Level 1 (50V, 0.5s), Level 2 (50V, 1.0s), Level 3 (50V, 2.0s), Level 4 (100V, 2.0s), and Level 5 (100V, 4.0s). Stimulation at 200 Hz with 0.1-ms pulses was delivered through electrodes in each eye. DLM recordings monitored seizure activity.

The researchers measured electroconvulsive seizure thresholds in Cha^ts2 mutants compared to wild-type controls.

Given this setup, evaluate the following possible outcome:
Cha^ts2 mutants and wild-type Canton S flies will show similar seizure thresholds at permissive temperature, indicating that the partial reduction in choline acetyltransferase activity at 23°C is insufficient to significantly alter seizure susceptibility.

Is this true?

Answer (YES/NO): NO